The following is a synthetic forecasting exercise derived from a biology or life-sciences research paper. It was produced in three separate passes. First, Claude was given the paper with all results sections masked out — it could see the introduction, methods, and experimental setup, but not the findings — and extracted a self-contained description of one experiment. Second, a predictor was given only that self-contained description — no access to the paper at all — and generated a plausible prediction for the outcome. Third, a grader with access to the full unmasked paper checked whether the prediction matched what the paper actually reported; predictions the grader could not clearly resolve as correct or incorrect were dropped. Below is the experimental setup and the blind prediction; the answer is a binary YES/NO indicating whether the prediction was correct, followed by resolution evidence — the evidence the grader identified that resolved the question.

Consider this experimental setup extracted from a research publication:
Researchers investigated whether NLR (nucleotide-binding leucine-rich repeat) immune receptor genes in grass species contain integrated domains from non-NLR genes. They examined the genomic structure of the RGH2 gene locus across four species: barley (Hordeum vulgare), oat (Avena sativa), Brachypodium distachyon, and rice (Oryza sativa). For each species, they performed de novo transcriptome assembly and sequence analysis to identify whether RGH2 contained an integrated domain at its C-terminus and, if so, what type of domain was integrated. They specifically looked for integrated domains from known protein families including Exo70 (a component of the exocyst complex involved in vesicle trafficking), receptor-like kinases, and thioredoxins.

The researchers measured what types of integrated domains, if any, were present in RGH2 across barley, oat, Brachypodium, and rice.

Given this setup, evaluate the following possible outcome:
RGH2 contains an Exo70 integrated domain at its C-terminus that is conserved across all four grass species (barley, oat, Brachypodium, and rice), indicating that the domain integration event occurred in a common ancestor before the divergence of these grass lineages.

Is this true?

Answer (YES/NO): NO